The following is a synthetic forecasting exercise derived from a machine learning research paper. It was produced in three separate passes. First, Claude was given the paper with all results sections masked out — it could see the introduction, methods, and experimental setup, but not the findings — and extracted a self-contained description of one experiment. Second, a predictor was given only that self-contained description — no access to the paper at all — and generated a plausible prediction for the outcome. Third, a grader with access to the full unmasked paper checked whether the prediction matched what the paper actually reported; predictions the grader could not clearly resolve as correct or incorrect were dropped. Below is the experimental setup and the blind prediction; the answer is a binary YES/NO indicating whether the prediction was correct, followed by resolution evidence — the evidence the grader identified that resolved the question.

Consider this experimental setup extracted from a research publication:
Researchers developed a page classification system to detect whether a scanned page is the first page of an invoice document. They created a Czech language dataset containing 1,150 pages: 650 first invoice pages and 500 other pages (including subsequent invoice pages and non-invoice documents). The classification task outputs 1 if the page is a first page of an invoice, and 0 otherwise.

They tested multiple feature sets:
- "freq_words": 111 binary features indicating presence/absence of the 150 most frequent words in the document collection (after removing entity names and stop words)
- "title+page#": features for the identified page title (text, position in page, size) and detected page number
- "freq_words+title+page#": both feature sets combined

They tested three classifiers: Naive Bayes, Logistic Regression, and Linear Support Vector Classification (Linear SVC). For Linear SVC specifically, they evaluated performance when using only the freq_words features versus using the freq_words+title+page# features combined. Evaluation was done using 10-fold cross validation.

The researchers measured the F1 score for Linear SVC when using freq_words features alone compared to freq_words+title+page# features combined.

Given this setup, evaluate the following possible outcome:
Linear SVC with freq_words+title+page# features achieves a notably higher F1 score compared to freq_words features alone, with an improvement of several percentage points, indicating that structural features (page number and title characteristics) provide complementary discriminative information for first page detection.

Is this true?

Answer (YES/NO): NO